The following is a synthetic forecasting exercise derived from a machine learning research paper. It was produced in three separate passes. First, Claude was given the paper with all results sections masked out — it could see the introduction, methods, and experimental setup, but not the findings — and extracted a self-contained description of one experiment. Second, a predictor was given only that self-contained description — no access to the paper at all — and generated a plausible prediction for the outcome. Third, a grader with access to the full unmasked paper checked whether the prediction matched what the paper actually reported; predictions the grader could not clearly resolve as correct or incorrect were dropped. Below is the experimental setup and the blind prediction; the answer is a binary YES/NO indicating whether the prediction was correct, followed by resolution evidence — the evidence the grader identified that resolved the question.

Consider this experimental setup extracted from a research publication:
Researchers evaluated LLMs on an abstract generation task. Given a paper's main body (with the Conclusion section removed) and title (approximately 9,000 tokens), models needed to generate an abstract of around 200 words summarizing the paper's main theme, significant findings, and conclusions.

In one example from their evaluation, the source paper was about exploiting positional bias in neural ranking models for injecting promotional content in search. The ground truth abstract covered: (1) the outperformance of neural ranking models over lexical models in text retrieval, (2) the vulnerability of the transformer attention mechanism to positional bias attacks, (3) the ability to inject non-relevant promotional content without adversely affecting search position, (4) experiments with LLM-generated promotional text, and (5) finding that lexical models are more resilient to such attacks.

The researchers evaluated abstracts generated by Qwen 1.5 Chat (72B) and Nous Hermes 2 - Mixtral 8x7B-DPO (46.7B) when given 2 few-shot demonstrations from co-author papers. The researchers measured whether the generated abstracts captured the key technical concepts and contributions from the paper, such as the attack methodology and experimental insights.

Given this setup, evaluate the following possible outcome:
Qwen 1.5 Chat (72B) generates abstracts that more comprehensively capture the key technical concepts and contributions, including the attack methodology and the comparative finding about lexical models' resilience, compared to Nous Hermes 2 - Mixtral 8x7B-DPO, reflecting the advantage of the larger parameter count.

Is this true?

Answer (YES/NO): NO